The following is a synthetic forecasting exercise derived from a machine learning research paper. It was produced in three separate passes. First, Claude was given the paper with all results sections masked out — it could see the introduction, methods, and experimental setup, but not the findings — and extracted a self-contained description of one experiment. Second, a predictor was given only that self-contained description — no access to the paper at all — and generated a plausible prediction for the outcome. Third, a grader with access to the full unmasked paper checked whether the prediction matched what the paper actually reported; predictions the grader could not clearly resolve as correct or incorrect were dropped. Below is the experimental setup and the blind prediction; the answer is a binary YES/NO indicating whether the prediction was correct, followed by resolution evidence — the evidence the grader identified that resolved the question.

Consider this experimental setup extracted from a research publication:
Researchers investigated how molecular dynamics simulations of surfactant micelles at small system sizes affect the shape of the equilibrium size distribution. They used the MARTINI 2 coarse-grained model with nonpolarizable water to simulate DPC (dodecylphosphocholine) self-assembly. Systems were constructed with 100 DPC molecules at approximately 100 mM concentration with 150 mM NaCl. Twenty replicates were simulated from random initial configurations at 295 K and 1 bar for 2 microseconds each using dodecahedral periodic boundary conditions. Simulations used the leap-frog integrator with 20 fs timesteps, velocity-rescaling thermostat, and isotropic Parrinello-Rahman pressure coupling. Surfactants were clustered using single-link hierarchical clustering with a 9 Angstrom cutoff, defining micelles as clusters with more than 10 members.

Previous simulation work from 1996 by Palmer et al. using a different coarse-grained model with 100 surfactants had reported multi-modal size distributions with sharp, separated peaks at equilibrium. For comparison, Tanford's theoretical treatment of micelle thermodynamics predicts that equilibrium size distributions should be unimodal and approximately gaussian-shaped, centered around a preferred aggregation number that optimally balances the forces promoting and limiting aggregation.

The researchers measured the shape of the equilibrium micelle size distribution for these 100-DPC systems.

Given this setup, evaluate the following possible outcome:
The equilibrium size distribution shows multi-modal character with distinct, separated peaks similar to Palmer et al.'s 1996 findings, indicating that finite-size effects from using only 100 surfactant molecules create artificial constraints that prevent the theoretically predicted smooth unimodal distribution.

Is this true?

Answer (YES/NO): NO